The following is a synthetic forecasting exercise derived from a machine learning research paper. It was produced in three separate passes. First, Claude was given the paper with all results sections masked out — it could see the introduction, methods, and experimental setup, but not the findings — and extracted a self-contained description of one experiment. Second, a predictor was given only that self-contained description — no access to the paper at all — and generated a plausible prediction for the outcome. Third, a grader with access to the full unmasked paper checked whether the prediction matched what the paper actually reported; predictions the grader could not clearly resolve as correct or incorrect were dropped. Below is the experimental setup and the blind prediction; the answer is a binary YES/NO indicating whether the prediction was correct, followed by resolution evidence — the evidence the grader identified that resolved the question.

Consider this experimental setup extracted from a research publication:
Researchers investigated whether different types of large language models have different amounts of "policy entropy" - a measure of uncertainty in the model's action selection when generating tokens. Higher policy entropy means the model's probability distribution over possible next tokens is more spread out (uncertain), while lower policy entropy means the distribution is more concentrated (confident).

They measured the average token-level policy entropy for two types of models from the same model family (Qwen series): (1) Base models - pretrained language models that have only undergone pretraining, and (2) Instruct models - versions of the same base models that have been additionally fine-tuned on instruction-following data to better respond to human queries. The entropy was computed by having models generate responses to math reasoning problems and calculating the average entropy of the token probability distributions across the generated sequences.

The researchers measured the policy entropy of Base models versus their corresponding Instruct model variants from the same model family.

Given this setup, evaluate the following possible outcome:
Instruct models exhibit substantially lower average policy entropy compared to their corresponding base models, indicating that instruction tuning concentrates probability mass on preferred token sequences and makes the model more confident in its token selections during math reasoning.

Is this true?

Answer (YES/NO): YES